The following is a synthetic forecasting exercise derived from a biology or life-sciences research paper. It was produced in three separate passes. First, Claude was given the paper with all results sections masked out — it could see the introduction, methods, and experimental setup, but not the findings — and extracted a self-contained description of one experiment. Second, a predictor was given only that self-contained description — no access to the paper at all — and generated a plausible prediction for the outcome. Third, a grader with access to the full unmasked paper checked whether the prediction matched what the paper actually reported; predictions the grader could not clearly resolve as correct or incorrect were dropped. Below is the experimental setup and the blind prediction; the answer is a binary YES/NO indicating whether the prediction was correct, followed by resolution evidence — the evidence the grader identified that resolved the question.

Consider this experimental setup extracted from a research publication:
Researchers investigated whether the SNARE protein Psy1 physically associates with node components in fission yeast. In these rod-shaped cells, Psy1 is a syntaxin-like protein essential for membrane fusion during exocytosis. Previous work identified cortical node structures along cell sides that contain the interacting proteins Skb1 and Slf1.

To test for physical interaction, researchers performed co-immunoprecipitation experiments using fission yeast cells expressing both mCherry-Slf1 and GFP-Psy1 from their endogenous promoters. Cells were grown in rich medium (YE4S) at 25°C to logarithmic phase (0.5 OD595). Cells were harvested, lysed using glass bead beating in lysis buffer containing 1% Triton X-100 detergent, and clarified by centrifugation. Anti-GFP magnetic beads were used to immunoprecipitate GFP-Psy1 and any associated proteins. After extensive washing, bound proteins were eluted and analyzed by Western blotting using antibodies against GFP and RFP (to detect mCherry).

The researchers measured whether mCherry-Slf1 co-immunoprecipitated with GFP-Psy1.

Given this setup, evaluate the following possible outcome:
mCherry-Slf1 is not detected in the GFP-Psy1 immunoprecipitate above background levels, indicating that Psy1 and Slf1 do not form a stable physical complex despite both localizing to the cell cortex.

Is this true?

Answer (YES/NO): NO